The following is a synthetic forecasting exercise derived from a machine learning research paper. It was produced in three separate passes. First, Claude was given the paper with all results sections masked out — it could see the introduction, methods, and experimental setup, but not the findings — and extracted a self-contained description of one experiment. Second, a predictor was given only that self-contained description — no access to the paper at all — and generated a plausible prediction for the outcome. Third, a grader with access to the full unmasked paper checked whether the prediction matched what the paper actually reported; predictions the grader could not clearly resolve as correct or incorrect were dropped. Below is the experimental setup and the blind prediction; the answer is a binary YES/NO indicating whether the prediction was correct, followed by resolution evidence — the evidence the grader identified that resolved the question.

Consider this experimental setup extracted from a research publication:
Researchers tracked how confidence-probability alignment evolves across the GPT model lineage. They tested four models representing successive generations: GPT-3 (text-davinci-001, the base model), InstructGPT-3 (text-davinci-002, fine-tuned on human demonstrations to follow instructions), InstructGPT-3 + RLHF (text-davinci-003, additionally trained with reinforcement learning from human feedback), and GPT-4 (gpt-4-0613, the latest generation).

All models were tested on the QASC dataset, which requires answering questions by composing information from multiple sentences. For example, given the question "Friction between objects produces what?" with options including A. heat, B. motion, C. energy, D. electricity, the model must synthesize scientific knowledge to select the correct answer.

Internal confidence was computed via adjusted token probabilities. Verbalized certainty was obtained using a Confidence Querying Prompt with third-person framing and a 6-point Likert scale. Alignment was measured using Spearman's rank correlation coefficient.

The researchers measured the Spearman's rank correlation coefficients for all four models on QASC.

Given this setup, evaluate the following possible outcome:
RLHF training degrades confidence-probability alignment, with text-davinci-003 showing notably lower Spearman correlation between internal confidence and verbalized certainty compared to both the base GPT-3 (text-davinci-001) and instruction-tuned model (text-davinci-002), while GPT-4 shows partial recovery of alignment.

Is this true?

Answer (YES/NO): NO